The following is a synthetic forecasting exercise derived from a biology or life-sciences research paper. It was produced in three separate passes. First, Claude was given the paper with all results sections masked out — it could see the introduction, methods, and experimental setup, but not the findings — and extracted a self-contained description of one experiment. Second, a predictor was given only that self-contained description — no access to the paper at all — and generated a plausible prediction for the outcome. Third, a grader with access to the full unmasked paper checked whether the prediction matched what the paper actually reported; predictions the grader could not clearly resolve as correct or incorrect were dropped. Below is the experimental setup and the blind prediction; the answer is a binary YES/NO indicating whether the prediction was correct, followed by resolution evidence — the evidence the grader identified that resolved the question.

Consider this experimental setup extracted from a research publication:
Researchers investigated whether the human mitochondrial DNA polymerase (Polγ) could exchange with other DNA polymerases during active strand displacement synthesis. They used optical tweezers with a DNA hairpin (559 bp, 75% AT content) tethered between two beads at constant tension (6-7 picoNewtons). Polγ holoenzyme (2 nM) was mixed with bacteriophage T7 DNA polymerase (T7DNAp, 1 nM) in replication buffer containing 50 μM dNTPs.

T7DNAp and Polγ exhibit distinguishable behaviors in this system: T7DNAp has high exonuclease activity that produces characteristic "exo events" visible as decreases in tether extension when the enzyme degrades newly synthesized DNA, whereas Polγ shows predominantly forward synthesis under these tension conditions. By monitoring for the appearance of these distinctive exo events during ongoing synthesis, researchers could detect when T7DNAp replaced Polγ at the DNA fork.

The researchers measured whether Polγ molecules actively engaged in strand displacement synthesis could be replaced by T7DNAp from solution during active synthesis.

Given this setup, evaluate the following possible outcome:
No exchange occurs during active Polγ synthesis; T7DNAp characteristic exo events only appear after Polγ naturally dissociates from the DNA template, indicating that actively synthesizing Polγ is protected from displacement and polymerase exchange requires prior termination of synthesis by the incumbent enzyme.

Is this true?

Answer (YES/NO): NO